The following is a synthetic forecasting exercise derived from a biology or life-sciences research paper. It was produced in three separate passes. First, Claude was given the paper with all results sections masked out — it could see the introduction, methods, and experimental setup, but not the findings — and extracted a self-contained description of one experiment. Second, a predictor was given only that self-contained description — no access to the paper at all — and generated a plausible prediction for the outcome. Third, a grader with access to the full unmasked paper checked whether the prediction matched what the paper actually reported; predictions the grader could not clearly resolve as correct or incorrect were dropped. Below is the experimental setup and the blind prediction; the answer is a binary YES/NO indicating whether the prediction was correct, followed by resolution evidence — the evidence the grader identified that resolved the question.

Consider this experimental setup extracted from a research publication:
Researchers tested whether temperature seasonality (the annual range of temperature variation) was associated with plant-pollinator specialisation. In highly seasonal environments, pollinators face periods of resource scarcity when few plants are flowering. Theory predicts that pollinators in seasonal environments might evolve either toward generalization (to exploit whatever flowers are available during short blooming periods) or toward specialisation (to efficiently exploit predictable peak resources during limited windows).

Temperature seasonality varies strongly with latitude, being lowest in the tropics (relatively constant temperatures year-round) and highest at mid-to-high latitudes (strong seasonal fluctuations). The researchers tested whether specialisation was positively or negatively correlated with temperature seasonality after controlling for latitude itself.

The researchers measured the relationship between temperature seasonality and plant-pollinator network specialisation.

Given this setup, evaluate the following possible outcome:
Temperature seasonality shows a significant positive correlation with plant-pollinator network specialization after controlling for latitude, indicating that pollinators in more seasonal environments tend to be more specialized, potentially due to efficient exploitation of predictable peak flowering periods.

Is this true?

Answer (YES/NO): NO